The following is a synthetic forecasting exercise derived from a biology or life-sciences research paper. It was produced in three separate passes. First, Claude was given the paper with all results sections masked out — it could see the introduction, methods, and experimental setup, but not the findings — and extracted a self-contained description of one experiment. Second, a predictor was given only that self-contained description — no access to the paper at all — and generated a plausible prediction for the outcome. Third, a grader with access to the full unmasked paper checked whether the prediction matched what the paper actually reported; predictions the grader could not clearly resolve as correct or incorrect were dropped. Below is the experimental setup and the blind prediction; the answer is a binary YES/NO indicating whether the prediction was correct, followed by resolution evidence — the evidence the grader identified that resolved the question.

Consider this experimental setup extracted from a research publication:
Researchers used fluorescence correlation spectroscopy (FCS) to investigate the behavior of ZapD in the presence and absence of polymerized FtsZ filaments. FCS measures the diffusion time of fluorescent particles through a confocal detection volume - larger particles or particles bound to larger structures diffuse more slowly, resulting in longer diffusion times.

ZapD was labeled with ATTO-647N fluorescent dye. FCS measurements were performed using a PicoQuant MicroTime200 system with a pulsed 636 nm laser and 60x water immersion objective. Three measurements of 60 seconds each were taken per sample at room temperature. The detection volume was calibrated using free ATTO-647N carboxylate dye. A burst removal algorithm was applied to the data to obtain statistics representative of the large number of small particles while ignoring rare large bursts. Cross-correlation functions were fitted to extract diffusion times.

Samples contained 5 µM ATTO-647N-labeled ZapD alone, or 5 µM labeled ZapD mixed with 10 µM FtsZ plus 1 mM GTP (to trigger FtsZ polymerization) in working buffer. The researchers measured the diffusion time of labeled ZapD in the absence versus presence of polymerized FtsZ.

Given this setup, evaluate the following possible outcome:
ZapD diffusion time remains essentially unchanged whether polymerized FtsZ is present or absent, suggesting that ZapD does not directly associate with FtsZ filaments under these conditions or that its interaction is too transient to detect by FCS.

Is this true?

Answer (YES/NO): NO